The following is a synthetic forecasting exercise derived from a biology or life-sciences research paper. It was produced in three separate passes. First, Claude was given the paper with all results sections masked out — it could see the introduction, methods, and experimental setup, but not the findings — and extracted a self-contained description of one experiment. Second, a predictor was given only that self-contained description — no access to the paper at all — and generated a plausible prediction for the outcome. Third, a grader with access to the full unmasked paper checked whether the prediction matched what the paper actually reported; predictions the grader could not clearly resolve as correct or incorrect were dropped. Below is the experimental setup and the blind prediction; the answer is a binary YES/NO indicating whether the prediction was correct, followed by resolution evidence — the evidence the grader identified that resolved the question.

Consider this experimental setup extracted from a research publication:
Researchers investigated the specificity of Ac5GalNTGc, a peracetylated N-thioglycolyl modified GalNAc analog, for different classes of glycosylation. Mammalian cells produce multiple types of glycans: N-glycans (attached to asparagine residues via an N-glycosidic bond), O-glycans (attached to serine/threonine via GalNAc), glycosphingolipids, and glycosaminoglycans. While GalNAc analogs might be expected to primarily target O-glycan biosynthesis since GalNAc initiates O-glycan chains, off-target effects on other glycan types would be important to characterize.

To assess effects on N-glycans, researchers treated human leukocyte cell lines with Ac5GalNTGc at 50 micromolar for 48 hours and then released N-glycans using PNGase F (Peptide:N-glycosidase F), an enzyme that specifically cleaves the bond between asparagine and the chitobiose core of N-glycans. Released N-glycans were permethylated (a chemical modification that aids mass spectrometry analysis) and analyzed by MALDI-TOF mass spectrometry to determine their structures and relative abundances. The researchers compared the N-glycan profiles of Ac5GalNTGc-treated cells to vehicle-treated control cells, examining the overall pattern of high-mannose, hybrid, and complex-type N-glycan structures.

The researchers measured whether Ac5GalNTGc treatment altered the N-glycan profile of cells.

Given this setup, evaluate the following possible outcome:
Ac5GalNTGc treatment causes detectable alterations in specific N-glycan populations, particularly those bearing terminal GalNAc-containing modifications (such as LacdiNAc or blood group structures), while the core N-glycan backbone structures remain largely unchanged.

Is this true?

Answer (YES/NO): NO